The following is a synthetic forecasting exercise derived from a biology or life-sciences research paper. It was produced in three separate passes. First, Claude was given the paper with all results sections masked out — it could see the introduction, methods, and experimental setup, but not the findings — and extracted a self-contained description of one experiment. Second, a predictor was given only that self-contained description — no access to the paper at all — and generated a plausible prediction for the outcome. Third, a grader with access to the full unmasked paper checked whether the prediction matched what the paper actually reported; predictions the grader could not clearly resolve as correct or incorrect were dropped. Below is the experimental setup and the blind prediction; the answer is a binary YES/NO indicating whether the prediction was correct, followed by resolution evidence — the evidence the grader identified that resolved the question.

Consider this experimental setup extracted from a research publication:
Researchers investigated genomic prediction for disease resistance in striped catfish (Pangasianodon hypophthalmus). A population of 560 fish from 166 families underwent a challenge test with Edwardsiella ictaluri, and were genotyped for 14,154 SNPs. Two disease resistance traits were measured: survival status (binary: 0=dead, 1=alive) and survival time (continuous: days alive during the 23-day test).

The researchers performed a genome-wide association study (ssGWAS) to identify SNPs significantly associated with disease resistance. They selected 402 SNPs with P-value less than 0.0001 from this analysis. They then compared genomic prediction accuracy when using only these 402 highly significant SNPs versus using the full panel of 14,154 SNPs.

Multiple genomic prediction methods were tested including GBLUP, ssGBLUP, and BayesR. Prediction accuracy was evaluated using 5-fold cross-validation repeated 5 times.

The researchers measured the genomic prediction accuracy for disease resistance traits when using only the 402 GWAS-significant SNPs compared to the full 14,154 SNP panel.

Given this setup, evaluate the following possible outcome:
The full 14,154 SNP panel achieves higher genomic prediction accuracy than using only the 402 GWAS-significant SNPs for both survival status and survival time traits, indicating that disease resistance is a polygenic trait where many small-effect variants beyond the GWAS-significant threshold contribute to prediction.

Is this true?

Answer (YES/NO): NO